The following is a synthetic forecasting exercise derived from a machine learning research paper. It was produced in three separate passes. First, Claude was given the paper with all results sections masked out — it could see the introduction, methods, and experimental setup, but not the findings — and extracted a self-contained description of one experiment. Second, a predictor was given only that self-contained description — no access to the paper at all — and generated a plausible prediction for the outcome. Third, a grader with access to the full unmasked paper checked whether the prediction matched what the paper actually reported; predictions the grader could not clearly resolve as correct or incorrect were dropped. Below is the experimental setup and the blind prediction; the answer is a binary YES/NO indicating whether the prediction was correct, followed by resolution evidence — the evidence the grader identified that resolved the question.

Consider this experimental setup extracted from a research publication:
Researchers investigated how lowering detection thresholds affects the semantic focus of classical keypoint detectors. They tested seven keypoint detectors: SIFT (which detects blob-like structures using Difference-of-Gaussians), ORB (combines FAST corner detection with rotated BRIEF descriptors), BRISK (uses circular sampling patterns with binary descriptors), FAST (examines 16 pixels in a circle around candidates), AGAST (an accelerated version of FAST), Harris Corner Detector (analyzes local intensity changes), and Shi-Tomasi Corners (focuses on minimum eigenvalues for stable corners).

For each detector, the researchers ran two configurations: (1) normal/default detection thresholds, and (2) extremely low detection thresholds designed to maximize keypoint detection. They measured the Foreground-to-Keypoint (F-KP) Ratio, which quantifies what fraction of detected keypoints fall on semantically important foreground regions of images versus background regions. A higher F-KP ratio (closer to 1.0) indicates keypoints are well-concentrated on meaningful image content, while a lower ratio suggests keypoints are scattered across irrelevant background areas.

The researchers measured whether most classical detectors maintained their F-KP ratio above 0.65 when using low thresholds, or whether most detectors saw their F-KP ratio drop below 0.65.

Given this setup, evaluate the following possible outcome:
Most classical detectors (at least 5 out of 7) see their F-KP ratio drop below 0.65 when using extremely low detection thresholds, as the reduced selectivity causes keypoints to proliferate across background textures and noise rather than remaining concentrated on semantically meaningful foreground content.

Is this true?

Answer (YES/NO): YES